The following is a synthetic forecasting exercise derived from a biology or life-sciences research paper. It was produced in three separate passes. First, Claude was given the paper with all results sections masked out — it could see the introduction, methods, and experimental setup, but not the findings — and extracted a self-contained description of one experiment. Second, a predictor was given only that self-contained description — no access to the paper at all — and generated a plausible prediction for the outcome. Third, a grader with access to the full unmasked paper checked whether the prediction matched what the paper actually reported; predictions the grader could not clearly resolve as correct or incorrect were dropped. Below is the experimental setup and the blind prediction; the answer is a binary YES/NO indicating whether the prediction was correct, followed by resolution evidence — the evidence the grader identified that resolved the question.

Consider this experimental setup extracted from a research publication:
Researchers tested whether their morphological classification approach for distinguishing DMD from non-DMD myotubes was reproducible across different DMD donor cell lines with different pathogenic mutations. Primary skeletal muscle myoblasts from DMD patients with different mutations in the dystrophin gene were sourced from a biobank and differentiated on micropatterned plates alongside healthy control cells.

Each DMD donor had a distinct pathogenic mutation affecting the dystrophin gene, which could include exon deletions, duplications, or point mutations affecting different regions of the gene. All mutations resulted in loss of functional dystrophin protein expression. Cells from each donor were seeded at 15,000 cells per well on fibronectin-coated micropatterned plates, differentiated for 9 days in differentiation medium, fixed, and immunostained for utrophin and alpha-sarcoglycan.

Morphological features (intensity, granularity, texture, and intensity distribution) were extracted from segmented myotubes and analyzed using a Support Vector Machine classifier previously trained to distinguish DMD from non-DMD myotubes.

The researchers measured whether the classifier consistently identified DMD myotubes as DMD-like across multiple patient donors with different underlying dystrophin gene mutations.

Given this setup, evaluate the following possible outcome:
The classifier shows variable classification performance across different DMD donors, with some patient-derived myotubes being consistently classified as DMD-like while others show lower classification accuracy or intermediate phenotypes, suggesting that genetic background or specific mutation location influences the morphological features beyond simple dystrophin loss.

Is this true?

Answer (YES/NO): NO